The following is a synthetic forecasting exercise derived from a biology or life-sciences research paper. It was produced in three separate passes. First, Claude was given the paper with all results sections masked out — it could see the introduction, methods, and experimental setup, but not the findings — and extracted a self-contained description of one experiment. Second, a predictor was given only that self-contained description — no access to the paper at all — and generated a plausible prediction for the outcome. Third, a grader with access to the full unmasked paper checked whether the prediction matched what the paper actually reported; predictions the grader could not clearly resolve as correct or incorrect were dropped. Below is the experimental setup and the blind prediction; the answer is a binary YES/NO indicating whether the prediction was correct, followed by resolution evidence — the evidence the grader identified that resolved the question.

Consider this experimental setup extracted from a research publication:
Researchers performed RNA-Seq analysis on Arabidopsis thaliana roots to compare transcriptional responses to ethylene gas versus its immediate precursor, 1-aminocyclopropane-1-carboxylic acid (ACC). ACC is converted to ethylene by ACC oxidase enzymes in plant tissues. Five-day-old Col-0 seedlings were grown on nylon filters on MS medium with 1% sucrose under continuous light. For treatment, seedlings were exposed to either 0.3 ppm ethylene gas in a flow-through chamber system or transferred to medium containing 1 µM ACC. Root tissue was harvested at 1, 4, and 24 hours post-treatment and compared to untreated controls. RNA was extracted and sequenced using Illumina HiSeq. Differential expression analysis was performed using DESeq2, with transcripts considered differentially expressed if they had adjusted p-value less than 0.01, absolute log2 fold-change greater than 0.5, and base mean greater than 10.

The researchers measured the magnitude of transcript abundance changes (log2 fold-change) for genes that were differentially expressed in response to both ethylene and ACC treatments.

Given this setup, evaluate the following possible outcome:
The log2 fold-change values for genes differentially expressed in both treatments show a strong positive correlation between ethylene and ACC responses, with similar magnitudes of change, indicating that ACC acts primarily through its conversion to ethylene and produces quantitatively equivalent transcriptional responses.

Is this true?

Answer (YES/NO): NO